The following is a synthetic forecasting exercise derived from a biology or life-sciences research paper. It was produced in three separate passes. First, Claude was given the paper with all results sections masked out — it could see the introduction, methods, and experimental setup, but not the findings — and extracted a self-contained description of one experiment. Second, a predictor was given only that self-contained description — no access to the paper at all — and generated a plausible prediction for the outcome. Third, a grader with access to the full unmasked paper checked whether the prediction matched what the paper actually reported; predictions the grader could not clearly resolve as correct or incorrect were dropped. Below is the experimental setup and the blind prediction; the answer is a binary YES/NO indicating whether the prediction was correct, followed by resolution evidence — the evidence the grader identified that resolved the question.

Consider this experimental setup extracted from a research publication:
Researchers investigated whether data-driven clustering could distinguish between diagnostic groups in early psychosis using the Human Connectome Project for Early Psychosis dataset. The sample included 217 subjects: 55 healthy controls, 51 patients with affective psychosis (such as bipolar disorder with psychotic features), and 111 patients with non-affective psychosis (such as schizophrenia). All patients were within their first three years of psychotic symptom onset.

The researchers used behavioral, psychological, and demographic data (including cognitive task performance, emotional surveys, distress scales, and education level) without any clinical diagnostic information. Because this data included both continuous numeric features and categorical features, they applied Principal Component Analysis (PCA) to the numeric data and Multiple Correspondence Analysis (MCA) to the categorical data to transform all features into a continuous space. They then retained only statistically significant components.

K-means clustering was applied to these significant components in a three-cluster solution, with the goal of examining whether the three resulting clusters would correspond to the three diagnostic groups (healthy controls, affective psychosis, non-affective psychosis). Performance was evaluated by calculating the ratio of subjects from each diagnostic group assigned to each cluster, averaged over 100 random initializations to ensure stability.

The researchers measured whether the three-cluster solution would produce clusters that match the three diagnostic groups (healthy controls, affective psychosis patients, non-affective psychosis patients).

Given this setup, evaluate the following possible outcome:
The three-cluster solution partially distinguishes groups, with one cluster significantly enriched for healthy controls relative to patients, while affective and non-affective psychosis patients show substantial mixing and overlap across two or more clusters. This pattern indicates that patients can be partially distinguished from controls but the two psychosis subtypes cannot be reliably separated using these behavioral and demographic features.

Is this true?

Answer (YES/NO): YES